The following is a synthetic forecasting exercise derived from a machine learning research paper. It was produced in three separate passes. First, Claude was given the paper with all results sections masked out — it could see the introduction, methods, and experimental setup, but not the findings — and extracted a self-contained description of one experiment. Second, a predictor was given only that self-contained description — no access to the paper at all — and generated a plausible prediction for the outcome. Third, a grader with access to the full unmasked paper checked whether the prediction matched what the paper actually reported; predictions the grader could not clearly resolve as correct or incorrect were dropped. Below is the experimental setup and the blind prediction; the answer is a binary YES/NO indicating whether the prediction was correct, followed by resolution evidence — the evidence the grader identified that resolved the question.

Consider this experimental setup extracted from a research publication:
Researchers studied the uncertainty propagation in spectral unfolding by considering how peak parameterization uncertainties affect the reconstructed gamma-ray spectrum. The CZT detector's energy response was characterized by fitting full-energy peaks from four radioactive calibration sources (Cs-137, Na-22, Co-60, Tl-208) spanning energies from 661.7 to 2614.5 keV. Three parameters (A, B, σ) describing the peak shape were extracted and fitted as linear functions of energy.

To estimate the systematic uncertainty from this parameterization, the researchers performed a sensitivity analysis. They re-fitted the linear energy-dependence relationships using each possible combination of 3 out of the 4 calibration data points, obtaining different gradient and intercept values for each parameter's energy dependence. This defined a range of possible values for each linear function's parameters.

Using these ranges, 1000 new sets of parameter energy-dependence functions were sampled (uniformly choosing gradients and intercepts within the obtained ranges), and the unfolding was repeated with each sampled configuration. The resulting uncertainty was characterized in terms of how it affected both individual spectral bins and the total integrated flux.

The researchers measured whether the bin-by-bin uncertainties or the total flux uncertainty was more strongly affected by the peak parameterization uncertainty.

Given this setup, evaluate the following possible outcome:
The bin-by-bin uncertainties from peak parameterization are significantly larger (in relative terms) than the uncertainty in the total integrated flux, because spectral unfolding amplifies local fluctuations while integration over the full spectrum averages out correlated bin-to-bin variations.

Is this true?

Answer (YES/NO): YES